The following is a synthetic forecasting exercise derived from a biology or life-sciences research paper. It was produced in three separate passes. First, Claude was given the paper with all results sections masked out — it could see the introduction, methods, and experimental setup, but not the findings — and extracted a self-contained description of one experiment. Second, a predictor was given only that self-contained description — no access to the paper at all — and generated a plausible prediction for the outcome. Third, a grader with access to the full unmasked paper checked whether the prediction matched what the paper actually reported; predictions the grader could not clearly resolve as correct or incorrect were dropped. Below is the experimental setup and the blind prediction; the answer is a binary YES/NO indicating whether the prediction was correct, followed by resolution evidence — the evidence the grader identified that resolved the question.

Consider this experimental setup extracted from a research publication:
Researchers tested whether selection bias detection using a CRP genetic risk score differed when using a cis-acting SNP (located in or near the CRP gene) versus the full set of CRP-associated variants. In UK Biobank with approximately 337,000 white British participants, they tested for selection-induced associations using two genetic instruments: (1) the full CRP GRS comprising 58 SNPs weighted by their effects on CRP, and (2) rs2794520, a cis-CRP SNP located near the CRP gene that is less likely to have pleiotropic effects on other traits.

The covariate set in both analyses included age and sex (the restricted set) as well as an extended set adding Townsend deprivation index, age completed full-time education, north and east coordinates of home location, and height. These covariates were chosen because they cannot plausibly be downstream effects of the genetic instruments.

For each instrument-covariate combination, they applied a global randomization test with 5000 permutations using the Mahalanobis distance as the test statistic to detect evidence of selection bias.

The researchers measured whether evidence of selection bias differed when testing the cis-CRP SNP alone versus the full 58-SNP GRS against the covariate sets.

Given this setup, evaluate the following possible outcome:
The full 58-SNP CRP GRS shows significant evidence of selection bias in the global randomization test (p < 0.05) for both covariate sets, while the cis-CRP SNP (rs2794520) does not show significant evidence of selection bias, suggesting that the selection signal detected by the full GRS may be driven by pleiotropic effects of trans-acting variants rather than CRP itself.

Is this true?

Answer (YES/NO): NO